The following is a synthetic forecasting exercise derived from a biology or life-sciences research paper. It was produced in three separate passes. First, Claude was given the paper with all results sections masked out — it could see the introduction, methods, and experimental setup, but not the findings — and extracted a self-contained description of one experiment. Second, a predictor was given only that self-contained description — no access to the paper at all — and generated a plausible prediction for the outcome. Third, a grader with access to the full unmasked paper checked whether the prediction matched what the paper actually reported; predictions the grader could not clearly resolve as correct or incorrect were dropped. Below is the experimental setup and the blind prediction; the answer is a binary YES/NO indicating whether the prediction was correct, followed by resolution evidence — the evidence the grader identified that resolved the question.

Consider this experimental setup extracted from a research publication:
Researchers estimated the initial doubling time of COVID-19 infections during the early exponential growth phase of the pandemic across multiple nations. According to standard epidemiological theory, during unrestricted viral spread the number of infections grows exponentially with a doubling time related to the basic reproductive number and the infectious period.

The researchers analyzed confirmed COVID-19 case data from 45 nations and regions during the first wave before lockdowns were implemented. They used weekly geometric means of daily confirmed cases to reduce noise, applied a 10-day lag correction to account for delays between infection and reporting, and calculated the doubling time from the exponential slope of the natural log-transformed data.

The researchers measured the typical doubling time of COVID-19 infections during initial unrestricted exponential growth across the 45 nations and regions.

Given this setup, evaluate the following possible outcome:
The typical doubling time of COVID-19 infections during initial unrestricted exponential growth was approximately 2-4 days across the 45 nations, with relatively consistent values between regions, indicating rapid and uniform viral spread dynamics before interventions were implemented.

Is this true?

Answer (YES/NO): NO